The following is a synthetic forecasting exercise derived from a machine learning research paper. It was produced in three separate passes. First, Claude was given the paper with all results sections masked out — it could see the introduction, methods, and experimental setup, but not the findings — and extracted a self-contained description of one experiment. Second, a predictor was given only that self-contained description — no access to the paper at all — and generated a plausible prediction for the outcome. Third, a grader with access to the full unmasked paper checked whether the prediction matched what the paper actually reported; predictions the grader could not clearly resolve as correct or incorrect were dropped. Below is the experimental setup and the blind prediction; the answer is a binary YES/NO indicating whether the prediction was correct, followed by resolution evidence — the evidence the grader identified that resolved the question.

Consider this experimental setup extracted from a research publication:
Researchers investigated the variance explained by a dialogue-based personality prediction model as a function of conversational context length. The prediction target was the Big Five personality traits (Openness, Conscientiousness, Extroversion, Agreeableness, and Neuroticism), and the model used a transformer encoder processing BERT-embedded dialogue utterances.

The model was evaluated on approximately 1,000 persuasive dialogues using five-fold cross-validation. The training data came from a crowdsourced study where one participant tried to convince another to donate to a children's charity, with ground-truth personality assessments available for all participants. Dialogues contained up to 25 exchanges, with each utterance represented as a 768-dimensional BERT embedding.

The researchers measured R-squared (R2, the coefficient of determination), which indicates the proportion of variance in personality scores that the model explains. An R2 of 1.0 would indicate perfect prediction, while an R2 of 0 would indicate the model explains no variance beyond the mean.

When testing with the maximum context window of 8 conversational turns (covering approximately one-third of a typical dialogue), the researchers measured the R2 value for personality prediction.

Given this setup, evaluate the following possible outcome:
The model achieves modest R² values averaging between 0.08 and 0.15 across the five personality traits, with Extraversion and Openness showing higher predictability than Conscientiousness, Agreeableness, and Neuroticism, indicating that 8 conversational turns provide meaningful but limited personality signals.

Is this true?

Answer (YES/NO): NO